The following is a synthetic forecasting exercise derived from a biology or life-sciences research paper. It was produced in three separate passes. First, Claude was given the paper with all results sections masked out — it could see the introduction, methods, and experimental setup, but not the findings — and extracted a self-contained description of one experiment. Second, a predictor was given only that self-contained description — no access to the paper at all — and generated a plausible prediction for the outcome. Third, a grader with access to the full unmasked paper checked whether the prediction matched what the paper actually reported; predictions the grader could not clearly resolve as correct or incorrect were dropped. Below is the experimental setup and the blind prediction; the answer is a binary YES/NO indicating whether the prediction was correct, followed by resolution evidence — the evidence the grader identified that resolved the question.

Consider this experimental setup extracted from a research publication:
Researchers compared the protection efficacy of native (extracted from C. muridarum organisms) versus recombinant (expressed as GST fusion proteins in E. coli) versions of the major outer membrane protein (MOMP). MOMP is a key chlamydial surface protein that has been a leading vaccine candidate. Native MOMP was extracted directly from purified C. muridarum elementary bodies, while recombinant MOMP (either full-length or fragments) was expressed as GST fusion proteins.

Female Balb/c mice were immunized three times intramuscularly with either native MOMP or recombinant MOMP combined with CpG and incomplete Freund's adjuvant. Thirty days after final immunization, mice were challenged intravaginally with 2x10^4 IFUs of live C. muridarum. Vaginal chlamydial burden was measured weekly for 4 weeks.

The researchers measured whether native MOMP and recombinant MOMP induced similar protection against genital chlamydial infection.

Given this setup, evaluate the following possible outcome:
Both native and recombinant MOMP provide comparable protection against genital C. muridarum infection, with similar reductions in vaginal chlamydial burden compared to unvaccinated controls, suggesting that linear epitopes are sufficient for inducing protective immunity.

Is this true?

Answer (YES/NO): NO